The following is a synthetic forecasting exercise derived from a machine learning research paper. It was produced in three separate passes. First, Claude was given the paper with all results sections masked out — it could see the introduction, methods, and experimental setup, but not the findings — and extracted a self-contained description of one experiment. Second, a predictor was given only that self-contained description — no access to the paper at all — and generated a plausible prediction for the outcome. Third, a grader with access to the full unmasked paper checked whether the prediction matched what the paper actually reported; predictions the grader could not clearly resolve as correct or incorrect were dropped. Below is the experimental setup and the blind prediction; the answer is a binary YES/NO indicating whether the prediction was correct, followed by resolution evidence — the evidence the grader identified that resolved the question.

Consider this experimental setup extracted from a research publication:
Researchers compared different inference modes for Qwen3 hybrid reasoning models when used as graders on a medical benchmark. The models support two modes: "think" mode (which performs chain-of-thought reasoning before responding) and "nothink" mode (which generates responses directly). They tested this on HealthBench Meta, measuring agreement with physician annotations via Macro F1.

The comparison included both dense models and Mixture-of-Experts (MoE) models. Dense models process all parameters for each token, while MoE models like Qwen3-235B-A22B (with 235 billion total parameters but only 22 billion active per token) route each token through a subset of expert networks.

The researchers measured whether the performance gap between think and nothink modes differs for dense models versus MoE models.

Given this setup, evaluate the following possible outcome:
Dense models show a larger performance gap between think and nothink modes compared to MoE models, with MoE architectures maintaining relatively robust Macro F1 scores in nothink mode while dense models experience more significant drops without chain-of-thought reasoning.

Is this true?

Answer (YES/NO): NO